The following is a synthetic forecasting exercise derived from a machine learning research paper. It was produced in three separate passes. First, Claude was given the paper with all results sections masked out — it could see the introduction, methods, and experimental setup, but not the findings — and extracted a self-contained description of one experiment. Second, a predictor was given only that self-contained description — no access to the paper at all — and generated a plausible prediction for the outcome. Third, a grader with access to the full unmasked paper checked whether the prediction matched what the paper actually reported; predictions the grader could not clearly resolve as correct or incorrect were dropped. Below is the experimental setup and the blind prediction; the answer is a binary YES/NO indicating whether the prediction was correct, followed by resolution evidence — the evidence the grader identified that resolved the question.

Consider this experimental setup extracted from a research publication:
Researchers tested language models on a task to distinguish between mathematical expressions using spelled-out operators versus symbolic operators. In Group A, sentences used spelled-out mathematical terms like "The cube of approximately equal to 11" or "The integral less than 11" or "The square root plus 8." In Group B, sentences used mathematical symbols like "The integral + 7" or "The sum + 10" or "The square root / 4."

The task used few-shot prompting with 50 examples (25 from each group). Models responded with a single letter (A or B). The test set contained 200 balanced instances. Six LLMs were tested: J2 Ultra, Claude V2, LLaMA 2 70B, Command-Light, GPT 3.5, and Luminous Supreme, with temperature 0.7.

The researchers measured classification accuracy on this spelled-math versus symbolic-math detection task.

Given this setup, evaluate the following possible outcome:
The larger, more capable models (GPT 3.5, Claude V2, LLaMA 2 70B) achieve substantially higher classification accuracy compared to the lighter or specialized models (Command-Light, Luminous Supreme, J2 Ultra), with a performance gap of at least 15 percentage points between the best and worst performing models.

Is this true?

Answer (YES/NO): NO